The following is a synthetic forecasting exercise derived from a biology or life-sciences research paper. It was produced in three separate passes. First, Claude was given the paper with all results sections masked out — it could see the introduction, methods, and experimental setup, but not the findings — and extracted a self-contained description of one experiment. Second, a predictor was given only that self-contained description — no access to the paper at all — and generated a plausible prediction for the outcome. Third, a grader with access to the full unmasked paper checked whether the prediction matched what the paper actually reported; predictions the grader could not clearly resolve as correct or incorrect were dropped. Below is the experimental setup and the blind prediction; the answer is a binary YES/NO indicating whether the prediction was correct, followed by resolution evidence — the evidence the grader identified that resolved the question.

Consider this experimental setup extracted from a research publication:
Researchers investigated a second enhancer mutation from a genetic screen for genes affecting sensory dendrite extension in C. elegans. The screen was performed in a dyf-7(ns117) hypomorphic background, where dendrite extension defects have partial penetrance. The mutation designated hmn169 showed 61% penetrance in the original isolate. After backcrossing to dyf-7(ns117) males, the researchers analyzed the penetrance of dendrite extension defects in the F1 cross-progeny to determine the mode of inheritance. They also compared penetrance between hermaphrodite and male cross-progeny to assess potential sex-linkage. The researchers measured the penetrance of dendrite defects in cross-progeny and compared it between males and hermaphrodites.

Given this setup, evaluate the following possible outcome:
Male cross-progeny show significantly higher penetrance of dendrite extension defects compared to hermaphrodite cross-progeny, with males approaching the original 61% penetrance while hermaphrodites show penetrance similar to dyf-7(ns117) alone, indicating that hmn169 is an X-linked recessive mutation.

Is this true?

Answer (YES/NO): NO